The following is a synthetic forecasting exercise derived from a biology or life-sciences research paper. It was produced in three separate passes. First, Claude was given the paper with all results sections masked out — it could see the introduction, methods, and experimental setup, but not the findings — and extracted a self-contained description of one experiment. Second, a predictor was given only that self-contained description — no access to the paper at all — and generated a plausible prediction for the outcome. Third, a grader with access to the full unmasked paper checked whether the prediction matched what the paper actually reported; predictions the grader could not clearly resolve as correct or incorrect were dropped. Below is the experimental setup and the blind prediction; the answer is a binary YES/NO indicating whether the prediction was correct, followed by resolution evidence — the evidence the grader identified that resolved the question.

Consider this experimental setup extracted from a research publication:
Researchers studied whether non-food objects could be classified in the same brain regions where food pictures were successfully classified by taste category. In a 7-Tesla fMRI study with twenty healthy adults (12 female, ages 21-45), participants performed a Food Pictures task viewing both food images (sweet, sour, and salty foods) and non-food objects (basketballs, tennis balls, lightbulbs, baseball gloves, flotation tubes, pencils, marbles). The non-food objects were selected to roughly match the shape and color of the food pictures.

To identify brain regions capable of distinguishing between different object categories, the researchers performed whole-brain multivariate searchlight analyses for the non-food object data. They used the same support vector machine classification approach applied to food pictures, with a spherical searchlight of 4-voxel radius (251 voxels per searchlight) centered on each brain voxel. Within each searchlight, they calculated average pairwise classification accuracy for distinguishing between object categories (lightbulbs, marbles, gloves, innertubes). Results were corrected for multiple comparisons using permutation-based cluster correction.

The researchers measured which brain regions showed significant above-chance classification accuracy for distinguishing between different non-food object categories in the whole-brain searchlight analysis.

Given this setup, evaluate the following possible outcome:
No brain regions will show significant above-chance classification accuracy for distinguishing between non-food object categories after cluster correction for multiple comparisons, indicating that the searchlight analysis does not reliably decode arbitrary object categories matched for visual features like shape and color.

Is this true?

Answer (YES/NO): NO